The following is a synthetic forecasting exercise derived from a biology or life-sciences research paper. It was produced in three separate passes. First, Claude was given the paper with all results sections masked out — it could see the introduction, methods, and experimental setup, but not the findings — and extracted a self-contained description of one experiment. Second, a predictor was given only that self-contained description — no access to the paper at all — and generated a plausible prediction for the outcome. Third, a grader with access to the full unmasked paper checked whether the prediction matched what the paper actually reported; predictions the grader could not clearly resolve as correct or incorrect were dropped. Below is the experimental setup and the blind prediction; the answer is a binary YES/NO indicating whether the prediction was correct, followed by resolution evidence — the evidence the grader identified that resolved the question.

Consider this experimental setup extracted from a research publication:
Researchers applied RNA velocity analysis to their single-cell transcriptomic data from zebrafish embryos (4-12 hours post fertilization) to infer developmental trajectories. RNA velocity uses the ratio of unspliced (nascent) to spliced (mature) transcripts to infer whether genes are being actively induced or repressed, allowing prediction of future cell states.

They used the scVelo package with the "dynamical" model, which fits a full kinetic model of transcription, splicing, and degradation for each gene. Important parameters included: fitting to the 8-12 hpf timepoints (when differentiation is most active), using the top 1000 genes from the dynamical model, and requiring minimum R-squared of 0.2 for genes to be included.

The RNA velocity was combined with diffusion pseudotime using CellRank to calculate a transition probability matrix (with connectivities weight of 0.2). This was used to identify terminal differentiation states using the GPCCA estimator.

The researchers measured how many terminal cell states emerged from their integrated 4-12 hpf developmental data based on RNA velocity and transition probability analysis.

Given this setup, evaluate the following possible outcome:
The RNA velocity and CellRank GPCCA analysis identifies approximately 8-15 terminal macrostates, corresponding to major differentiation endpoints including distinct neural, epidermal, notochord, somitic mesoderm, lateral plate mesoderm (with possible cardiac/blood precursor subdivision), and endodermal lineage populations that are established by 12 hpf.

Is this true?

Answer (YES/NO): NO